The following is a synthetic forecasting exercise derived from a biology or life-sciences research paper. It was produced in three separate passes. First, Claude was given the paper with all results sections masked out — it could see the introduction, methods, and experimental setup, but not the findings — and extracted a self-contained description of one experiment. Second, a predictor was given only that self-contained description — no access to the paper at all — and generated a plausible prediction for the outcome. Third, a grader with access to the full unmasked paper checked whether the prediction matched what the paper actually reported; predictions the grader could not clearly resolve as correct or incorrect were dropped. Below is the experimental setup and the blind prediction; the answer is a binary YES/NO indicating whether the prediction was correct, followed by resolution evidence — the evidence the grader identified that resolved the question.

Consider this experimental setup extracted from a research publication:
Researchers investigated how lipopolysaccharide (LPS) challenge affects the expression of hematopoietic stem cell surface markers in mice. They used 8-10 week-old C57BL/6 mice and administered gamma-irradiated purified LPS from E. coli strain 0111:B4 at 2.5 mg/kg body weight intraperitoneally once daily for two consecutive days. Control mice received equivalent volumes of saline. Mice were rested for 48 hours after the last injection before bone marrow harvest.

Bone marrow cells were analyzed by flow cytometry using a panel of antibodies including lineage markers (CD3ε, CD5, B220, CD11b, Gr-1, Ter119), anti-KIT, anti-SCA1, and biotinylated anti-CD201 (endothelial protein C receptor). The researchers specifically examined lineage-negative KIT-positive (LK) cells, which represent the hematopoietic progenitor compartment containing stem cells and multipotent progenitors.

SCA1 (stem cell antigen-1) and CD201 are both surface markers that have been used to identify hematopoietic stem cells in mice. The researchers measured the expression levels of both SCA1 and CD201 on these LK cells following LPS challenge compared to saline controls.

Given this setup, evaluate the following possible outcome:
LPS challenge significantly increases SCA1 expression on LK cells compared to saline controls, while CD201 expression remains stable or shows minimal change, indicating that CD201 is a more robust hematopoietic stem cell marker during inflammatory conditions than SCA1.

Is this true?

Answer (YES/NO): YES